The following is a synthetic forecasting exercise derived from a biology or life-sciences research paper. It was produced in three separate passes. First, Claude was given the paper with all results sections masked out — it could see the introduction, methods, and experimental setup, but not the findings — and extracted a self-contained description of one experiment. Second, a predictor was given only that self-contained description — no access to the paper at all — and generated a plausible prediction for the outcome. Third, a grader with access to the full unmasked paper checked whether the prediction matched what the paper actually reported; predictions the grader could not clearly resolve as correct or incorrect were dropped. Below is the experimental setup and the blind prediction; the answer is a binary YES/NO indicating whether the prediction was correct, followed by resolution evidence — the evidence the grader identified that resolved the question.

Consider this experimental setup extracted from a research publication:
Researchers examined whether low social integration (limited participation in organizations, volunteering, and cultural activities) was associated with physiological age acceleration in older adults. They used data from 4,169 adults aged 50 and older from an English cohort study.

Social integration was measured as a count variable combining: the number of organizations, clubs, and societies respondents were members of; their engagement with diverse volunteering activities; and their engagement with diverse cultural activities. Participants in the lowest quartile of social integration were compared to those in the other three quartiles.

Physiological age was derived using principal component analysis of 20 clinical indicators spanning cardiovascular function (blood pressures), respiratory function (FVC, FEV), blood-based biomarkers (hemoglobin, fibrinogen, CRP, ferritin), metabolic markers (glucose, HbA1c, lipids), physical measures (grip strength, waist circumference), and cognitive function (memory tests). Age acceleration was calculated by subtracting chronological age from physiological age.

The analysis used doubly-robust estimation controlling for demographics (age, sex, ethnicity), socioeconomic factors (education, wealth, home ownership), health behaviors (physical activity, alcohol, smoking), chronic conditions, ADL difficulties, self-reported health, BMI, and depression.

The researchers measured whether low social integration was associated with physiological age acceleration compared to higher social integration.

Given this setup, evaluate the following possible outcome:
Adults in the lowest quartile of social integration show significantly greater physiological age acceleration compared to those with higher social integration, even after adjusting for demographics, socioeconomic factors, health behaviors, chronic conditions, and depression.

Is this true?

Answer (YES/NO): YES